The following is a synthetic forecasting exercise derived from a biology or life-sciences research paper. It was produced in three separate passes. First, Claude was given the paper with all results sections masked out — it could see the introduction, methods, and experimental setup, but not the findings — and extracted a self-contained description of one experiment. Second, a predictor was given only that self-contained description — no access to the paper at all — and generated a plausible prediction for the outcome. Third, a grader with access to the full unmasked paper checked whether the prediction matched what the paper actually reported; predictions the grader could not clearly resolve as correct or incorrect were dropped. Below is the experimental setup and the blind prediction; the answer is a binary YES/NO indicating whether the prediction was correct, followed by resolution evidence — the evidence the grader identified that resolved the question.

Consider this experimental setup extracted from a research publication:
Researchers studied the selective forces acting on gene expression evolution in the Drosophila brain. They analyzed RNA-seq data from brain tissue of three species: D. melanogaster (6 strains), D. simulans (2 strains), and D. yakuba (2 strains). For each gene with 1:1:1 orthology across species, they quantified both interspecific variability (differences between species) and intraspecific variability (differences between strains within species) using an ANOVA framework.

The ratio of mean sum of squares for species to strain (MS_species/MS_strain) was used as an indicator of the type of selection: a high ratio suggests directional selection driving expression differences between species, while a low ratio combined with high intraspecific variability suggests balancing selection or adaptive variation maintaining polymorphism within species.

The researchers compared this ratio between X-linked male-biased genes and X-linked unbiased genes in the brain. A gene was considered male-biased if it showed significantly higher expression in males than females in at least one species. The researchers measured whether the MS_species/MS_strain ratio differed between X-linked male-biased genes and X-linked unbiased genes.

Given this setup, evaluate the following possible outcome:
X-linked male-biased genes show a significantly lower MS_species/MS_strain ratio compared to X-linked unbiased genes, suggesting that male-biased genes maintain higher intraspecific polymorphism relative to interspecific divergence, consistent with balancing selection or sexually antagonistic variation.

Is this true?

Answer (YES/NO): NO